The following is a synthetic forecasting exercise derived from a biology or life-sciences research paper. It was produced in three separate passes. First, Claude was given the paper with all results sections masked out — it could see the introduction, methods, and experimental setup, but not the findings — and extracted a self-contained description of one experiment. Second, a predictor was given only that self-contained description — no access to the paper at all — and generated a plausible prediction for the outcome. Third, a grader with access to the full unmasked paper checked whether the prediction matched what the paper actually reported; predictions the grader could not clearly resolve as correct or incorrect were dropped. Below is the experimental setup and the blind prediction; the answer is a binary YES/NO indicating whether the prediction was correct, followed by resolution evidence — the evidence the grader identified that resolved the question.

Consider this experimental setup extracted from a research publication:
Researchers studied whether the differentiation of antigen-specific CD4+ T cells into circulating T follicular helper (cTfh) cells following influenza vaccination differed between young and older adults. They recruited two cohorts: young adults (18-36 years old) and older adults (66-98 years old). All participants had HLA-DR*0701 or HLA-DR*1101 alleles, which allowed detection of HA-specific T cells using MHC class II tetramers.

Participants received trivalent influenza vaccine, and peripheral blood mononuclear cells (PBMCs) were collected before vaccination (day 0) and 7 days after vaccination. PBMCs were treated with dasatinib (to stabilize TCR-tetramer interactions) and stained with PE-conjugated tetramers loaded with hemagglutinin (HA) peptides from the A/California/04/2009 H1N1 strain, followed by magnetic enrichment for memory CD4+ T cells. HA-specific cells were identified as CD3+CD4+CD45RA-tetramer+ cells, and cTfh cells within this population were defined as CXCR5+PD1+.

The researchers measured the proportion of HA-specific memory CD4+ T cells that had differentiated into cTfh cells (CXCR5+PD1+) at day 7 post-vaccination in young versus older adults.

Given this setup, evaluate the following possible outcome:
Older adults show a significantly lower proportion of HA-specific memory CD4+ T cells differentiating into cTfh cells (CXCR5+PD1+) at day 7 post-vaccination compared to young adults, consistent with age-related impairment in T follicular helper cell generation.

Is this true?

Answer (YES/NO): YES